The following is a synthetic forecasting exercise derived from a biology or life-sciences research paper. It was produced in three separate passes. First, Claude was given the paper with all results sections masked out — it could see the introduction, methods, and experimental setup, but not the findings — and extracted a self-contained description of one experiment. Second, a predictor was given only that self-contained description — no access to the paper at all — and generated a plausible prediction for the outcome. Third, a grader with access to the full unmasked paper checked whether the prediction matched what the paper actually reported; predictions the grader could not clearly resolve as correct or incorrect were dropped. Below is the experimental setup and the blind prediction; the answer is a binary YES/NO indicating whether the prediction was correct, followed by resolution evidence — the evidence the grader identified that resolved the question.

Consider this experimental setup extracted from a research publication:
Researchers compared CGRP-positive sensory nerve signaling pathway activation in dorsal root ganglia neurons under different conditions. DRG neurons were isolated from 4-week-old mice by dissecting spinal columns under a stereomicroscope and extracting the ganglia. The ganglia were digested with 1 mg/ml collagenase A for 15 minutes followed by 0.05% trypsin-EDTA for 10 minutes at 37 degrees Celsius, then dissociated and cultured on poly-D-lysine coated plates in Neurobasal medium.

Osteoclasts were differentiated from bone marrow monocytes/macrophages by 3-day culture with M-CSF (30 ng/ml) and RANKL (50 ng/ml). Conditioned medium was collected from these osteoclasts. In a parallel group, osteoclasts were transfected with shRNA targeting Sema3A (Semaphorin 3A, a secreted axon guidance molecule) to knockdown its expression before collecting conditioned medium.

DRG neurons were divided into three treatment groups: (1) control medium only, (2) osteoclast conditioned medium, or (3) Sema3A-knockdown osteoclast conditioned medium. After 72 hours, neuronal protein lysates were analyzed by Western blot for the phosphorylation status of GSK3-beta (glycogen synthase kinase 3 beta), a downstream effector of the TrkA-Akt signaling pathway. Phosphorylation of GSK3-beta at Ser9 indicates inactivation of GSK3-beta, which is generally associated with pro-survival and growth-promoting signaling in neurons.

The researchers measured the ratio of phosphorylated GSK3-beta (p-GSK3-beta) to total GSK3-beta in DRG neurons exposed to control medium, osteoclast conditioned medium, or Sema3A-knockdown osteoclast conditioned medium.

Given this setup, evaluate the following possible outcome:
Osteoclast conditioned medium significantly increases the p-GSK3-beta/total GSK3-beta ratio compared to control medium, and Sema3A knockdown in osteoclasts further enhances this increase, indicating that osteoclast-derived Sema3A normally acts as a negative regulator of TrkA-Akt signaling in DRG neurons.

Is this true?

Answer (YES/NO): NO